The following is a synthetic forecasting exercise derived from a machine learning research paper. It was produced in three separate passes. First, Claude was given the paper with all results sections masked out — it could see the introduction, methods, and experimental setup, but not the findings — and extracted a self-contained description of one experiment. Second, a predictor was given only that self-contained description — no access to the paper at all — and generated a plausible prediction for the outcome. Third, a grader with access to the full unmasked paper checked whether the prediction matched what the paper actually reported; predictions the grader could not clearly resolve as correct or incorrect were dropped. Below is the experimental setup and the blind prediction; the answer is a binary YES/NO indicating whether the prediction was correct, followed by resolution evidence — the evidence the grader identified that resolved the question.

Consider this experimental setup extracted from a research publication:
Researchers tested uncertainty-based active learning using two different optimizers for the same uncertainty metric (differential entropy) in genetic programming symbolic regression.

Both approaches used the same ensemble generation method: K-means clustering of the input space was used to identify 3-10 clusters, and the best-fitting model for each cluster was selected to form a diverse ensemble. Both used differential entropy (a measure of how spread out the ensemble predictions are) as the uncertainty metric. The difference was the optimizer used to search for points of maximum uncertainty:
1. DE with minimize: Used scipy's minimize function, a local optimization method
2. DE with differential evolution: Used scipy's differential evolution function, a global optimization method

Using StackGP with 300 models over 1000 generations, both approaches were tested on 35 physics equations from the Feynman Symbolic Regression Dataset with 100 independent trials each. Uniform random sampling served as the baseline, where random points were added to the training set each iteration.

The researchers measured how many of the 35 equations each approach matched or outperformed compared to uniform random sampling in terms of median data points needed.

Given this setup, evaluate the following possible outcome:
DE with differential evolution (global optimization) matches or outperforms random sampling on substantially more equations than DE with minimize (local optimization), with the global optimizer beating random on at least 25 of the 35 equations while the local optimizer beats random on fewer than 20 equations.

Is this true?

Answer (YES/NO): NO